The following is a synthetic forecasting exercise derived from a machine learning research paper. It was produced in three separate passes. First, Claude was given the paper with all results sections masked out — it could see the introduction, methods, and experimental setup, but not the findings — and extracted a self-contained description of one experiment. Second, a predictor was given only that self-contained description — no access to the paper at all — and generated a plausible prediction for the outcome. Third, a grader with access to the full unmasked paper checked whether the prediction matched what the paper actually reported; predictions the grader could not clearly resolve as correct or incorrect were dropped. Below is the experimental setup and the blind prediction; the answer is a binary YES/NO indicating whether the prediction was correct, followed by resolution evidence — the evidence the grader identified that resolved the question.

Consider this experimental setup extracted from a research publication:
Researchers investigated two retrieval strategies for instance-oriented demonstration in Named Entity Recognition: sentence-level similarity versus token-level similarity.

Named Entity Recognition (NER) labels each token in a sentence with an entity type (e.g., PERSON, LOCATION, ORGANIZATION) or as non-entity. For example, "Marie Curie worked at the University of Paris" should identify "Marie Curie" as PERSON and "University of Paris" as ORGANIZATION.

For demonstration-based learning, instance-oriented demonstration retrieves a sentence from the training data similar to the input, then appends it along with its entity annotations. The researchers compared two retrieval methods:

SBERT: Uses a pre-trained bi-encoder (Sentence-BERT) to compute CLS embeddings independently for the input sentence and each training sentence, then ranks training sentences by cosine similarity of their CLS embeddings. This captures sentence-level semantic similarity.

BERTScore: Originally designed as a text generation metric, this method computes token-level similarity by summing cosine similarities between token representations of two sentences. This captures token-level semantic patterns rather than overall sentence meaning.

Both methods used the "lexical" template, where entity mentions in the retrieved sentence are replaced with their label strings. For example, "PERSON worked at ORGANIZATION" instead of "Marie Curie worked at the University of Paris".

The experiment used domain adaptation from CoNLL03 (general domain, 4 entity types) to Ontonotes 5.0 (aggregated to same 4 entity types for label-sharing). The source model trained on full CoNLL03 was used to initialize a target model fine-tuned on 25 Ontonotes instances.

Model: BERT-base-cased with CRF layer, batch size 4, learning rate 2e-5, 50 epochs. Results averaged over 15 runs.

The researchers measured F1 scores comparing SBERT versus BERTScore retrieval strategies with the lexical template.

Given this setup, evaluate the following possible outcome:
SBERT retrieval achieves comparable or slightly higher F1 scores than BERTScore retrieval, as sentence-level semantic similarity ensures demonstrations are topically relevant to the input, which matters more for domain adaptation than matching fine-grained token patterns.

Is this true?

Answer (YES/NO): YES